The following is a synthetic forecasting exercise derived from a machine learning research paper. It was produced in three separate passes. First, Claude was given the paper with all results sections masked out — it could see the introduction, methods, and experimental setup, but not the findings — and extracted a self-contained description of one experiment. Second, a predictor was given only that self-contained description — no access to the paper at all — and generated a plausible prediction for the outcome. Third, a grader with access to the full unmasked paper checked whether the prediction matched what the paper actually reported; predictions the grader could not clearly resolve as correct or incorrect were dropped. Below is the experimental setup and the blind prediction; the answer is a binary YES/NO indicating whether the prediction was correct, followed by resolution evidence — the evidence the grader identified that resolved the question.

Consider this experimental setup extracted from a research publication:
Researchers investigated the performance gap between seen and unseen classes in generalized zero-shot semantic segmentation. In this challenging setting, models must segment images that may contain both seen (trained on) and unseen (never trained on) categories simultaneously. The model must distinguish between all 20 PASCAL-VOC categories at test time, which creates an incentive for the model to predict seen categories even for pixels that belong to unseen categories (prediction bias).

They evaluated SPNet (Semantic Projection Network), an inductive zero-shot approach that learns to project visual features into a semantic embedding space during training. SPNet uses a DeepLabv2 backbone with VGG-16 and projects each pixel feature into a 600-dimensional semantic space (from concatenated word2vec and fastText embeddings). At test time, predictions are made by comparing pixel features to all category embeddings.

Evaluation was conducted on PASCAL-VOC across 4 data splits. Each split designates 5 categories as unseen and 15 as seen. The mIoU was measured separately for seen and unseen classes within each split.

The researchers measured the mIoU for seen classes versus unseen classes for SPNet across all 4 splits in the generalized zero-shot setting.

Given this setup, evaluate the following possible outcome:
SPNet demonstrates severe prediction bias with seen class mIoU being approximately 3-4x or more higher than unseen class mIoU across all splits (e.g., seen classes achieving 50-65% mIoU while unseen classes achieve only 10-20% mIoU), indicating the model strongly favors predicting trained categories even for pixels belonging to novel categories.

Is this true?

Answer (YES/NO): NO